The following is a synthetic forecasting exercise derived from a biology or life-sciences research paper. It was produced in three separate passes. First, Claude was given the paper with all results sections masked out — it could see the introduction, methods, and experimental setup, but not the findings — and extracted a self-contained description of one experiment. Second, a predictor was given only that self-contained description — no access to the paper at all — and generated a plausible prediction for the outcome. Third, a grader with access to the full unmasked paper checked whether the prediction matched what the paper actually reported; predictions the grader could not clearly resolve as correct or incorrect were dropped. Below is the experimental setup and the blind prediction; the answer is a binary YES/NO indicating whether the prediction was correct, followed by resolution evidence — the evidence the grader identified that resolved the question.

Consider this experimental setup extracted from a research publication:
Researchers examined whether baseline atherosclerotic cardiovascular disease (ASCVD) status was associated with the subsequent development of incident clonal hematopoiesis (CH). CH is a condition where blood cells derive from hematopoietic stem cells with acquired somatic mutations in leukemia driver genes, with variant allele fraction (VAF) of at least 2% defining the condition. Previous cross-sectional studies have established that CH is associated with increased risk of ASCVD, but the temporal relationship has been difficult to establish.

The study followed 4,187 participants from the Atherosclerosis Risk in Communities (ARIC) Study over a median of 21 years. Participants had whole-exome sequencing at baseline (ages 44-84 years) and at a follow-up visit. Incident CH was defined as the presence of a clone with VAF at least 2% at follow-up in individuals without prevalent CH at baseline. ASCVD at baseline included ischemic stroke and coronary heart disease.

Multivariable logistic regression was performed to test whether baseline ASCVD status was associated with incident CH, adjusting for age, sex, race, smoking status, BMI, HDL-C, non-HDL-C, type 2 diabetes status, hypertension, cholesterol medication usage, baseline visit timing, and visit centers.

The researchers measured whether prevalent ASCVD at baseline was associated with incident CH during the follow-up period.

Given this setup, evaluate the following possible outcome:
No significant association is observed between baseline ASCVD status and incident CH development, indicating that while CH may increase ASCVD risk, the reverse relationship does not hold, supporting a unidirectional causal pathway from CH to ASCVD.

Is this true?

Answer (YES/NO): NO